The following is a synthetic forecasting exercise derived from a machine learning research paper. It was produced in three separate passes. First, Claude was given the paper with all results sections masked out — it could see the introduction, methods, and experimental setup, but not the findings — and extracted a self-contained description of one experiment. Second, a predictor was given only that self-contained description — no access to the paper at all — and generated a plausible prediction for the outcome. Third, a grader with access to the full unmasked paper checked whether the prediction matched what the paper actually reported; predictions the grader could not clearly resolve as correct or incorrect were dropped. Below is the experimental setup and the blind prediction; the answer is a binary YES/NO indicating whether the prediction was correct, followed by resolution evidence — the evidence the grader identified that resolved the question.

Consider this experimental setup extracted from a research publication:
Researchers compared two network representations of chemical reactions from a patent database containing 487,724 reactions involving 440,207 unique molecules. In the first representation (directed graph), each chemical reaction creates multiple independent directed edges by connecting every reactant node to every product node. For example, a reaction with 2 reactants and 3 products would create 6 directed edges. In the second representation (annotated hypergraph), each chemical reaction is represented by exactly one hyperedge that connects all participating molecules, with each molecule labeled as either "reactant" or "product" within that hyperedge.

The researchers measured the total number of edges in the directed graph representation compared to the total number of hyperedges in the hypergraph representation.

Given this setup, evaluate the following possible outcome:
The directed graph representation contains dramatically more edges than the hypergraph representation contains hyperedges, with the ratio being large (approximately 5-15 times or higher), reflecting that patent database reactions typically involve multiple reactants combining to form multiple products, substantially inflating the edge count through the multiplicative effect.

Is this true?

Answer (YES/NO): NO